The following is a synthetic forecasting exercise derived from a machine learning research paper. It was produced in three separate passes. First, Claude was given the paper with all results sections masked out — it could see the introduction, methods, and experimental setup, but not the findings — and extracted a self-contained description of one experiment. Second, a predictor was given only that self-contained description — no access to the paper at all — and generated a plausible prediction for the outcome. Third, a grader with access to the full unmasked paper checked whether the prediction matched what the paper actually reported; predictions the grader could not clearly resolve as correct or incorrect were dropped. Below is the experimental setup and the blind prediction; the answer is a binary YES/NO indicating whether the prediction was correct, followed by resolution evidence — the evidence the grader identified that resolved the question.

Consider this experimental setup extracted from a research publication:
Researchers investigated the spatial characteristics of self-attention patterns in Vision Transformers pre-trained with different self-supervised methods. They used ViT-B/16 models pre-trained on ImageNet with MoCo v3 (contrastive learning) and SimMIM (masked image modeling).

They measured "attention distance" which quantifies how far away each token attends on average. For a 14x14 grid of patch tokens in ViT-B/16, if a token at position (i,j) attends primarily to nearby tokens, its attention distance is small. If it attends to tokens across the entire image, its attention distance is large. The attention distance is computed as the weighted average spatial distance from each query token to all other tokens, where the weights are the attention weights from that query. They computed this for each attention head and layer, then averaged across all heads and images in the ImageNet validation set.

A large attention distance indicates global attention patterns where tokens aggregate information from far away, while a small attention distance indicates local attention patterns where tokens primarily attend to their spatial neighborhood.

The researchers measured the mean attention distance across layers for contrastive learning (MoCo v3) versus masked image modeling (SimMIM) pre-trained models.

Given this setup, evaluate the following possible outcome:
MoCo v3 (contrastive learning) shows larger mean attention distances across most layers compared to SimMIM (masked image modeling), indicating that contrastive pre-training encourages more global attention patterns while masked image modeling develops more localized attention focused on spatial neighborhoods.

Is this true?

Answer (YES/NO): YES